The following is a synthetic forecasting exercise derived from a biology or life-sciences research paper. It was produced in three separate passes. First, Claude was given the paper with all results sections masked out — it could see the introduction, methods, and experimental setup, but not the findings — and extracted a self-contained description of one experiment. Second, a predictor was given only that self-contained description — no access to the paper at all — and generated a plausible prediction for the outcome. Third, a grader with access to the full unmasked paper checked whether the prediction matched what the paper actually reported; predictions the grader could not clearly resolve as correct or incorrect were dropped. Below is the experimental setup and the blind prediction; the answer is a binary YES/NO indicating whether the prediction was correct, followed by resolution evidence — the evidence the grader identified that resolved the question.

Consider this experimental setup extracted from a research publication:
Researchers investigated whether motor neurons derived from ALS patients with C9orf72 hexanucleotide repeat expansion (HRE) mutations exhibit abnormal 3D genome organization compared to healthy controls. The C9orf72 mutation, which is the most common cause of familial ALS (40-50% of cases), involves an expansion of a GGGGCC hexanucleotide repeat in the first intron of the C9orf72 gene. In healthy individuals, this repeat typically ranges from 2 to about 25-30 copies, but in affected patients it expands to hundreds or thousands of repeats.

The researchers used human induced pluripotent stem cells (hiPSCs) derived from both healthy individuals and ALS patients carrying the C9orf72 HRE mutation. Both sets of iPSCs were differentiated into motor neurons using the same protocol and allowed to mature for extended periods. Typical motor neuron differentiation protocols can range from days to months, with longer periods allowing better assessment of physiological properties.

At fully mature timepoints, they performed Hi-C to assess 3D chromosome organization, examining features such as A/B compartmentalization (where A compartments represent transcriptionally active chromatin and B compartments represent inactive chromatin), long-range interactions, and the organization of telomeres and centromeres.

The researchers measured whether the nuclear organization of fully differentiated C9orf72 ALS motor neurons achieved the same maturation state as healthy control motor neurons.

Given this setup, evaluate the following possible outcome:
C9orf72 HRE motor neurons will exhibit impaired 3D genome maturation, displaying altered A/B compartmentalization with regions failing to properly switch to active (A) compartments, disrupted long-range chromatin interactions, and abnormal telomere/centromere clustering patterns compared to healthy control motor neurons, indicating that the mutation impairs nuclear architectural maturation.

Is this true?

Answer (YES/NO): YES